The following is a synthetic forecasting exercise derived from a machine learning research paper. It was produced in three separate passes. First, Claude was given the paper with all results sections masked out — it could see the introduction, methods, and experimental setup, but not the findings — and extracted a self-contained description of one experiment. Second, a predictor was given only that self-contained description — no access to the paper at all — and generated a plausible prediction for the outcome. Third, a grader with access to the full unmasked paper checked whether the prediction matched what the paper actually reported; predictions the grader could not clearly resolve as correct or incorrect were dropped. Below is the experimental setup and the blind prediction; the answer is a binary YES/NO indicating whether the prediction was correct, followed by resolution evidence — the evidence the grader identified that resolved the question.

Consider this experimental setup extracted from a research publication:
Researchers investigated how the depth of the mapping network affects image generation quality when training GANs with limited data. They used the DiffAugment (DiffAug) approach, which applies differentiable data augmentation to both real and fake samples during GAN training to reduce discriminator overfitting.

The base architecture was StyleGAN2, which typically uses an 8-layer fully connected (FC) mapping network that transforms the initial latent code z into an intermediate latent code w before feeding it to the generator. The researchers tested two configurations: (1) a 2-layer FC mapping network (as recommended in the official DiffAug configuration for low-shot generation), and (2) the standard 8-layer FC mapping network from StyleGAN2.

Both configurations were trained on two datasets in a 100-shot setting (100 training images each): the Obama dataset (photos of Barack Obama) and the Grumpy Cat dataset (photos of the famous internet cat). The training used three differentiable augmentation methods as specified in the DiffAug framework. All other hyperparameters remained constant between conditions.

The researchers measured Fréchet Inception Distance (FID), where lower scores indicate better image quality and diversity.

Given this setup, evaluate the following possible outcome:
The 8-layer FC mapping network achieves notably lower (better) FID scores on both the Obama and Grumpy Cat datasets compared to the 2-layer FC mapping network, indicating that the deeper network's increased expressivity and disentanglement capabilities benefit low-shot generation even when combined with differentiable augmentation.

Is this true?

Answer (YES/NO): NO